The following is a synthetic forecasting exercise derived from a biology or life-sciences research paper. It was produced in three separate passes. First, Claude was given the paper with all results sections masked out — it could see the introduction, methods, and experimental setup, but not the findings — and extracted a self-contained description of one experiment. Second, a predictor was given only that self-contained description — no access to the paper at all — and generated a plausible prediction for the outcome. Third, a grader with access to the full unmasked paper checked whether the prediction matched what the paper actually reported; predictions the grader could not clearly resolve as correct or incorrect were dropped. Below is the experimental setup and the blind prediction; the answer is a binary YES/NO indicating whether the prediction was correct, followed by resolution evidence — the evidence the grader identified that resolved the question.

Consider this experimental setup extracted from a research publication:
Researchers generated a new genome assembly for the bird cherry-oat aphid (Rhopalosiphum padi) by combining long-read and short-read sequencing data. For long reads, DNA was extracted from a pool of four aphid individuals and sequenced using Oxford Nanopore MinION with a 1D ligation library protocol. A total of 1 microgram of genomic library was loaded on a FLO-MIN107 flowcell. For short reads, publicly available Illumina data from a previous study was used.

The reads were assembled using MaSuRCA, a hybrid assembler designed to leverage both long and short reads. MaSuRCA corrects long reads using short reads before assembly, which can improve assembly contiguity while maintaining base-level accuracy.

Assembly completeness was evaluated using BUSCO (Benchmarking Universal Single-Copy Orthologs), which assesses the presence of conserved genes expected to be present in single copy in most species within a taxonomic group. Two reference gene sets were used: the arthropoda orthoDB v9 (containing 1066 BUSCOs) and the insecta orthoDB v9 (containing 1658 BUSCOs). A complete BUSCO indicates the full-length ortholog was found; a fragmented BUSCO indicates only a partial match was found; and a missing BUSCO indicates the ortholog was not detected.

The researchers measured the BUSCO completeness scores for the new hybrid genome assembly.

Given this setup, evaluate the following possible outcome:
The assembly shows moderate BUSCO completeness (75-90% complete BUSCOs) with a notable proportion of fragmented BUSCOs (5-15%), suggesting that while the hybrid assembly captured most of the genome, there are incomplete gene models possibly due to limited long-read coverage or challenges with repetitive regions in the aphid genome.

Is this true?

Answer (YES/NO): NO